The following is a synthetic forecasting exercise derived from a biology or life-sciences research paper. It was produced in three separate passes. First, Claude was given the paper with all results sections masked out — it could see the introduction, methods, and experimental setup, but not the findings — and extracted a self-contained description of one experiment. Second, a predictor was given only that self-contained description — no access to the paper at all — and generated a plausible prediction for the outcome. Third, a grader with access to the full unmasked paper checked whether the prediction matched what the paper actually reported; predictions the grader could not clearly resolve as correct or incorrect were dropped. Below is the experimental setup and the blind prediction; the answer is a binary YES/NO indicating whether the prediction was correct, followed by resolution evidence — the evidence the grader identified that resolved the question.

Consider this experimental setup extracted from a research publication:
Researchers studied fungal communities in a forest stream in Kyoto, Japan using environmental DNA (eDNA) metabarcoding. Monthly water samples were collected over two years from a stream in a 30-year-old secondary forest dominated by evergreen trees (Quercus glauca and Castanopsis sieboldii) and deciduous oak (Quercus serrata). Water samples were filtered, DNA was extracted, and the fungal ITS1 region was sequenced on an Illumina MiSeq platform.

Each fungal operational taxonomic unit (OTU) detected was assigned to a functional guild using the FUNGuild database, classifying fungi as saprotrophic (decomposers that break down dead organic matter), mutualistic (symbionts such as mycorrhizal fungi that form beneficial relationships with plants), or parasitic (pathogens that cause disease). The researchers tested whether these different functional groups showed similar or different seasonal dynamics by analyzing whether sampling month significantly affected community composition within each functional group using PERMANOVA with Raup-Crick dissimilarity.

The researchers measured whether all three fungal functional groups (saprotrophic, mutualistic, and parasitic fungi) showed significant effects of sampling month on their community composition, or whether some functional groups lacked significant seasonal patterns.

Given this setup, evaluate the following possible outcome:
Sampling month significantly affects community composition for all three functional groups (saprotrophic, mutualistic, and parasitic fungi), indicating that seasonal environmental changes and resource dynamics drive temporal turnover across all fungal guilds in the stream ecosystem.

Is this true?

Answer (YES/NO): YES